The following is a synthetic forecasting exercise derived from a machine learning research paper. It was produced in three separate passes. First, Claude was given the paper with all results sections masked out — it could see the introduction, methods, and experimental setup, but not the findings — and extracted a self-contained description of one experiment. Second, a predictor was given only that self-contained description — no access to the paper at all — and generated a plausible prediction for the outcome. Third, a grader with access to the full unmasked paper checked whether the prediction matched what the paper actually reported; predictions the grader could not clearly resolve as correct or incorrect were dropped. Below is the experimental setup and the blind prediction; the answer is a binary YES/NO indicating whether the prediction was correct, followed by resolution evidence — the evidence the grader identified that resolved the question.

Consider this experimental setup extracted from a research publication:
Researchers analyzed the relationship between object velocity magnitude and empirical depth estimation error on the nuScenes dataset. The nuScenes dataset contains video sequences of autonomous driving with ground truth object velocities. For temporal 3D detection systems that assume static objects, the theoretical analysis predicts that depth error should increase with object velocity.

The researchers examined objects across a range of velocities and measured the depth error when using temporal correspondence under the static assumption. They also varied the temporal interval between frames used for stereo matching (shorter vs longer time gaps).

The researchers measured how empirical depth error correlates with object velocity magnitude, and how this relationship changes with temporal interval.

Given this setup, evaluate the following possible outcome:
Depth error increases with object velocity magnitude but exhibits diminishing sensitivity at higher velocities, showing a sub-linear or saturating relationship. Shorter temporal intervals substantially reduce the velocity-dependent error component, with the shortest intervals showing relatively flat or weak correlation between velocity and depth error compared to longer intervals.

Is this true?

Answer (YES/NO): NO